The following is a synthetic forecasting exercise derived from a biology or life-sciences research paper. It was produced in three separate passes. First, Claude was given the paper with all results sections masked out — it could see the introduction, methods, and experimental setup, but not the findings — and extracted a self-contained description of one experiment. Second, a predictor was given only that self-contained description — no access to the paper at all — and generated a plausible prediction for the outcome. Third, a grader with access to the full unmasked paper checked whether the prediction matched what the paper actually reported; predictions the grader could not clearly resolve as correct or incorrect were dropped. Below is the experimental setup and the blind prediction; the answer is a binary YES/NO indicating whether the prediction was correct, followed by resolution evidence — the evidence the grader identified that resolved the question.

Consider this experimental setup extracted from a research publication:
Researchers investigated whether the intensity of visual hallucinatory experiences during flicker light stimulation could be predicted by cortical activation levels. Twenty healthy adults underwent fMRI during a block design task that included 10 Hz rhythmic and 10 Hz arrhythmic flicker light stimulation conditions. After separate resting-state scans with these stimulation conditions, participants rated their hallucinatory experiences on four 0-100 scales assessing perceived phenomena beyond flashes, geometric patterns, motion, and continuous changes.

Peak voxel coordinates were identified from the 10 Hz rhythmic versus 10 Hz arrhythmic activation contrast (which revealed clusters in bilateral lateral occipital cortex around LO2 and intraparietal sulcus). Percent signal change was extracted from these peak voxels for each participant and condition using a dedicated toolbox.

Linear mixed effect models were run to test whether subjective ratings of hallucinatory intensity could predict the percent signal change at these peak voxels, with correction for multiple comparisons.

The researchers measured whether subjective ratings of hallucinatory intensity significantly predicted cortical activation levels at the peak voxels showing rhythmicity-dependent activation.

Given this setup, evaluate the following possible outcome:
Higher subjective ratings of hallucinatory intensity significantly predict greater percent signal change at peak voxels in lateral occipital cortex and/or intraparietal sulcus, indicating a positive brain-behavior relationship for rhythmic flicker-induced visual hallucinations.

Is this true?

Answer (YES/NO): NO